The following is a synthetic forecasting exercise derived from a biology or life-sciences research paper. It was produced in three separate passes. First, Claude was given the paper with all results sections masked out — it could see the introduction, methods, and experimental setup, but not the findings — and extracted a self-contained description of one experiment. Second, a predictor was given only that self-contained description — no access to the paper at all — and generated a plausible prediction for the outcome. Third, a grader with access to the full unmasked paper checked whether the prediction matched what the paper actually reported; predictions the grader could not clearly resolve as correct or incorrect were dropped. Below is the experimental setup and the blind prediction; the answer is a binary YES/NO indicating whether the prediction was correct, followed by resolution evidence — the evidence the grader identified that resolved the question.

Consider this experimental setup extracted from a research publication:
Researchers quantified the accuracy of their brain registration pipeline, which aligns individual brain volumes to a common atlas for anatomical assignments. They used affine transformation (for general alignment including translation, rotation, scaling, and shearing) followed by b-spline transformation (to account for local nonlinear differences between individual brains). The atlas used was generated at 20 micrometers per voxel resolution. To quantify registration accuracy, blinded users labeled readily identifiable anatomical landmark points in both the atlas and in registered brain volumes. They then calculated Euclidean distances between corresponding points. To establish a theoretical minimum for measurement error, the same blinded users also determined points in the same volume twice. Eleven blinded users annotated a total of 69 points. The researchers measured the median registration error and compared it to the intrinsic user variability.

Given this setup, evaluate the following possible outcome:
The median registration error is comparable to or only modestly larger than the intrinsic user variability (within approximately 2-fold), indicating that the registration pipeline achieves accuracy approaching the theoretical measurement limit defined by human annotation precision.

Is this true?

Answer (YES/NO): YES